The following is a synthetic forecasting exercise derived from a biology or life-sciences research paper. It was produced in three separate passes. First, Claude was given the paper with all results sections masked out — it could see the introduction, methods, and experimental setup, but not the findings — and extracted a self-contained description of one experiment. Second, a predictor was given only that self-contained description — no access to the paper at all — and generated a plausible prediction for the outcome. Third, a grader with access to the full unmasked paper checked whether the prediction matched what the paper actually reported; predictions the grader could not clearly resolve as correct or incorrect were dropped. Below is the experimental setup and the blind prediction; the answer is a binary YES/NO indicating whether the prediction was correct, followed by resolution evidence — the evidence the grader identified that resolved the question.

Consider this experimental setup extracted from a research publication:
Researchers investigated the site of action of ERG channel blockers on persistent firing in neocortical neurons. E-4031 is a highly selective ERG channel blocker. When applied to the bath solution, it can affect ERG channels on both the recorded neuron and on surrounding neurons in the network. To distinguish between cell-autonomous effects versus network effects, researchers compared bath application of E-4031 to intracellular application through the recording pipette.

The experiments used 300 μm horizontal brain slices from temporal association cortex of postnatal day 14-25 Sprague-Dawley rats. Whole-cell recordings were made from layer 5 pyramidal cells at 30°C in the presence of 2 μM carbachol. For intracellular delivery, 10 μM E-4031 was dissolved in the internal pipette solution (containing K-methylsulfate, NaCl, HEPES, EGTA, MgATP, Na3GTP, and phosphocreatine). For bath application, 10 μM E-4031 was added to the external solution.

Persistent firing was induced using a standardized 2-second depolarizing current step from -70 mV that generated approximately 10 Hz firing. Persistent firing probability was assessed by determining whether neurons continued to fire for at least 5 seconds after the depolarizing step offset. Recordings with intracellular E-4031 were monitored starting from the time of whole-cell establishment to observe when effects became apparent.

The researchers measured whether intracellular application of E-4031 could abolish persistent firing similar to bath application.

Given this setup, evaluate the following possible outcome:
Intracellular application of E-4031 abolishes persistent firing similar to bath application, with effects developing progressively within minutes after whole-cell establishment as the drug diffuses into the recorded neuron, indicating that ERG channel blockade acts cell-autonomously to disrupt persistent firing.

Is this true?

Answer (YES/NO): YES